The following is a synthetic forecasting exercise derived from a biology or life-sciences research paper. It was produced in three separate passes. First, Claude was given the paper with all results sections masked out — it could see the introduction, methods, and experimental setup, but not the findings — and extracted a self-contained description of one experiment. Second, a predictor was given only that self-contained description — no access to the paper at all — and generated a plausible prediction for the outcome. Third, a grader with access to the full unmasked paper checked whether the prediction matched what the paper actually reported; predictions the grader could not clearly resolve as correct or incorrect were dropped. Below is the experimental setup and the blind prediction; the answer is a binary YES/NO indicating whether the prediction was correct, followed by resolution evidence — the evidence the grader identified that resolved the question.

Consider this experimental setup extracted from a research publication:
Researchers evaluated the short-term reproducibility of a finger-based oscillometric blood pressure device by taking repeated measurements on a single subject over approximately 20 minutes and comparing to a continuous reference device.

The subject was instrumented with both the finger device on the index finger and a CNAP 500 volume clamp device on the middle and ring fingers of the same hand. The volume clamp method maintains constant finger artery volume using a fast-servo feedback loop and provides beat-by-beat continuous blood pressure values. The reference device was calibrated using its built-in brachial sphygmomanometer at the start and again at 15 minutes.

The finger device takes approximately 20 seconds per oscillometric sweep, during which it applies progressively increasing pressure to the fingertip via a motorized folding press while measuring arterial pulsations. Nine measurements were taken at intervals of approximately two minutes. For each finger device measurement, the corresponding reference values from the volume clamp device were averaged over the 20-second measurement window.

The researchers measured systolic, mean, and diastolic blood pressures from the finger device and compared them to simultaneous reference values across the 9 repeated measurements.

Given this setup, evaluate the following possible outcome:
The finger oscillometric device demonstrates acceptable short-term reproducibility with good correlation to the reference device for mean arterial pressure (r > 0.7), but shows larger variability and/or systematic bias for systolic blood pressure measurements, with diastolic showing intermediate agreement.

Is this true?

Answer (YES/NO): NO